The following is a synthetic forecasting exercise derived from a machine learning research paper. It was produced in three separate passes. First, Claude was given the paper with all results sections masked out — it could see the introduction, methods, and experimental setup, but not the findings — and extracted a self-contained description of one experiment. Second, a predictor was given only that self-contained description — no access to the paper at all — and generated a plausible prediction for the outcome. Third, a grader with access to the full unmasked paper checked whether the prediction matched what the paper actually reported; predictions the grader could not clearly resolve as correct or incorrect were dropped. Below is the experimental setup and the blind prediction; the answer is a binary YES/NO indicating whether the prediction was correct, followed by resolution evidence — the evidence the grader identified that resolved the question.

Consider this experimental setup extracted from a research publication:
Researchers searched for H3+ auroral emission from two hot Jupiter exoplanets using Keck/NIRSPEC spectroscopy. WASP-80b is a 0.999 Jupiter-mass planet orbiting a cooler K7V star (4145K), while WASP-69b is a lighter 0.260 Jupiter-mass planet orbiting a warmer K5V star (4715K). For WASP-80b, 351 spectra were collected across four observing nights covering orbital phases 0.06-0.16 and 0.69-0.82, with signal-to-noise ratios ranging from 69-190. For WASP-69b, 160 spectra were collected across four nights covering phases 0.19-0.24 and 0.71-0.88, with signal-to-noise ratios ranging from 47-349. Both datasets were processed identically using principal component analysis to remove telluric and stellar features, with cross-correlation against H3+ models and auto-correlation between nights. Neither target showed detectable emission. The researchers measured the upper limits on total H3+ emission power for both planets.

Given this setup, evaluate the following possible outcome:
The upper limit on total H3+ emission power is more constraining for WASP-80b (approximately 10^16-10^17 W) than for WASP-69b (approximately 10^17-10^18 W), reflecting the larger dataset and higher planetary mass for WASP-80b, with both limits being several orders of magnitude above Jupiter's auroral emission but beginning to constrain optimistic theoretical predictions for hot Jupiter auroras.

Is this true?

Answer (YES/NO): NO